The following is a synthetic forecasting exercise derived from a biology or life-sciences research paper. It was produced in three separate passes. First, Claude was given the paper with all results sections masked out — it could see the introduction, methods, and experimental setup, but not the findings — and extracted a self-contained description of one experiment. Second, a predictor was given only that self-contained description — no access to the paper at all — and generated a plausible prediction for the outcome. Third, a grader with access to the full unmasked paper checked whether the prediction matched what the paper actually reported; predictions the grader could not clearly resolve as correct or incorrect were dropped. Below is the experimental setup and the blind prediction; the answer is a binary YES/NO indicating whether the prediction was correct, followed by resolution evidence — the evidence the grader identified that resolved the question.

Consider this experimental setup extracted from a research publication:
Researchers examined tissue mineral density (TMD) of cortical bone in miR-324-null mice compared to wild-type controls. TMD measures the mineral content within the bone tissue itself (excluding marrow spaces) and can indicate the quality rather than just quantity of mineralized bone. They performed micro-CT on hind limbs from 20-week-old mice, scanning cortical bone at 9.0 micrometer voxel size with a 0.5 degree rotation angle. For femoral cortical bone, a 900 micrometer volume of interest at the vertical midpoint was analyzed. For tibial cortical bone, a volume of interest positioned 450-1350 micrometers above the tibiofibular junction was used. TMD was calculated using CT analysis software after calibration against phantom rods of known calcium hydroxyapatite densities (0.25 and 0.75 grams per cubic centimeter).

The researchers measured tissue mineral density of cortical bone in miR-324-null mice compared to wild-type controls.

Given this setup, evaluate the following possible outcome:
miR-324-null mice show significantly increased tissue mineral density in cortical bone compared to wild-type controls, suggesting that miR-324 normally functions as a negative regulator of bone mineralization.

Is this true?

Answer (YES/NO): YES